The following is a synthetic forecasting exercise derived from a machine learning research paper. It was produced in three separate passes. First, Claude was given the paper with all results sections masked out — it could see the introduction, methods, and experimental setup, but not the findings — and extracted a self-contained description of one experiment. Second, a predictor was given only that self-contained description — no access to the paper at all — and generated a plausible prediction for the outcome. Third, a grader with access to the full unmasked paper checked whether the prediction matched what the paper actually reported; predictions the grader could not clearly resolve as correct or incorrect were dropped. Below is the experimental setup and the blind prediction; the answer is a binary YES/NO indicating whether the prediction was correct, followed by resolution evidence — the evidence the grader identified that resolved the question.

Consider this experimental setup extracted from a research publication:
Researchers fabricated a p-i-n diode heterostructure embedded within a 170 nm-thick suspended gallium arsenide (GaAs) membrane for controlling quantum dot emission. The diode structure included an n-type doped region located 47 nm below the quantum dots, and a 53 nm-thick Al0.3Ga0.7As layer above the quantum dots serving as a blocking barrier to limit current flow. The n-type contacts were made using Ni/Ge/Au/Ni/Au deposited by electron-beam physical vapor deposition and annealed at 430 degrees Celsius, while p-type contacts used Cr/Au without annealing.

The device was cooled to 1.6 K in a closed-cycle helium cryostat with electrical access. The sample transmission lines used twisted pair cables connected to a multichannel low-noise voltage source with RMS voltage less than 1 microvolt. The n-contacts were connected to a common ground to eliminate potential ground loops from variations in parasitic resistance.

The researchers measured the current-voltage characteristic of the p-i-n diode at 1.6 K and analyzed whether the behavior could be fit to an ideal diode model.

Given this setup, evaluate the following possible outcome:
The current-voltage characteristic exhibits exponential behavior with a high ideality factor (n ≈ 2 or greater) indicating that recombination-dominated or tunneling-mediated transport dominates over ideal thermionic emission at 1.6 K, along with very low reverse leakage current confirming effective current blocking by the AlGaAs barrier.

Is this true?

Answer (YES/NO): NO